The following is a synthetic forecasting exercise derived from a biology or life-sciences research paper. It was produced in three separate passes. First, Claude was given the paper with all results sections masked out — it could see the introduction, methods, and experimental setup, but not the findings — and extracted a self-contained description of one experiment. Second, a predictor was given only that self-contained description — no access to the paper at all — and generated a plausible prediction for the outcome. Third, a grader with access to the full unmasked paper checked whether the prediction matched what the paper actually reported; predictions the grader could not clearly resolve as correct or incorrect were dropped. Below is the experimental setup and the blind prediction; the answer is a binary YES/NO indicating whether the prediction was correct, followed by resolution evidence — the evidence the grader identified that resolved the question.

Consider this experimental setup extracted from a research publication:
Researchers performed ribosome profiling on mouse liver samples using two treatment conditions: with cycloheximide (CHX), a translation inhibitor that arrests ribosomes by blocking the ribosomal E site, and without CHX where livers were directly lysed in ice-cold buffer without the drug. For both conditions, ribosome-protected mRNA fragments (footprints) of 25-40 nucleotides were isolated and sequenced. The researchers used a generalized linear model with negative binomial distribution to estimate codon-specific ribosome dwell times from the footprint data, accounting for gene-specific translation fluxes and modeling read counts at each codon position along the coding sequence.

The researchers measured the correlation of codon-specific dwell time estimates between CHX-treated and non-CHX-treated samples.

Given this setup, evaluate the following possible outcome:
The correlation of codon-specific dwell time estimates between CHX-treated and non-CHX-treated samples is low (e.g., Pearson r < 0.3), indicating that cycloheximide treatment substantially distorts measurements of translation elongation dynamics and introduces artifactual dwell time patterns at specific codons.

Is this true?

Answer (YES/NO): NO